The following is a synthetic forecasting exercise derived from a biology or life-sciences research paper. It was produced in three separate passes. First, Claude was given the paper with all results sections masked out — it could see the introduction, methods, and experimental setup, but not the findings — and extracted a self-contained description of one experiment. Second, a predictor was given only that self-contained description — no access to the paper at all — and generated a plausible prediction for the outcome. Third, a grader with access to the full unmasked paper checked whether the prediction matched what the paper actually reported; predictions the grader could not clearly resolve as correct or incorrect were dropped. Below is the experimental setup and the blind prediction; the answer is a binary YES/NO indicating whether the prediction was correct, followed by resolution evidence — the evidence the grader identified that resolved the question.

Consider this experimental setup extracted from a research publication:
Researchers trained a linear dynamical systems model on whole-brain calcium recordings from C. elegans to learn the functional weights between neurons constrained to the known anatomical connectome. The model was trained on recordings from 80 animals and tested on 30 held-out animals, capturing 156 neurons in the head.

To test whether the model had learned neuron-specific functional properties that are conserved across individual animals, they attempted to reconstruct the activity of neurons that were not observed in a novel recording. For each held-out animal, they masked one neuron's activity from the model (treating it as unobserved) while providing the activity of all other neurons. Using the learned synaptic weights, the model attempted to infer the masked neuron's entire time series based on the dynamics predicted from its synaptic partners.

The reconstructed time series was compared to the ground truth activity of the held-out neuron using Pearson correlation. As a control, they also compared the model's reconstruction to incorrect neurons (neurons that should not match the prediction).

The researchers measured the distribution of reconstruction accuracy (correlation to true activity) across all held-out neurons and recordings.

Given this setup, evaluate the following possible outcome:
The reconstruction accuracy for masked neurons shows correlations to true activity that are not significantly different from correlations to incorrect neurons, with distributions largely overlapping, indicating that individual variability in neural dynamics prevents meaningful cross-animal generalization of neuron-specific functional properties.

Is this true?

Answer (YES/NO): NO